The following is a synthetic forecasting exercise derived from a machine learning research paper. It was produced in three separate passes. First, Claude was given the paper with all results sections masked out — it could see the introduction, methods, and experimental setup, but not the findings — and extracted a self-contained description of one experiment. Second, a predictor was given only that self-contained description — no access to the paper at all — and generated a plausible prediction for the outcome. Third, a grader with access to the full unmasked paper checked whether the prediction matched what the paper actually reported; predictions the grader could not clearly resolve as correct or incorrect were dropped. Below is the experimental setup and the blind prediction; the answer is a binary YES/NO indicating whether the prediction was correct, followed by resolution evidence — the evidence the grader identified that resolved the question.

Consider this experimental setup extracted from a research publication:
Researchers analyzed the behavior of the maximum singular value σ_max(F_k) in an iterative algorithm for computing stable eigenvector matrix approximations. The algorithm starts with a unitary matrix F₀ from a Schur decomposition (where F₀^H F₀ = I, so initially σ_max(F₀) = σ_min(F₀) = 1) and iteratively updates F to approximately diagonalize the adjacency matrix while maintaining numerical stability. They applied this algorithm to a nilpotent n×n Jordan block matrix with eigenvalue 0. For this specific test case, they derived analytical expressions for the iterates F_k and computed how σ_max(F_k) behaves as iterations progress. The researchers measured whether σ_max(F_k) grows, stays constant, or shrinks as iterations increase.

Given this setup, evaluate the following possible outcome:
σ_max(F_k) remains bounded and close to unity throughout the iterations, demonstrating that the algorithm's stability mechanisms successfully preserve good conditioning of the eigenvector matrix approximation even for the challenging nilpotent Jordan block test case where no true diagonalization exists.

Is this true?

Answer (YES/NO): YES